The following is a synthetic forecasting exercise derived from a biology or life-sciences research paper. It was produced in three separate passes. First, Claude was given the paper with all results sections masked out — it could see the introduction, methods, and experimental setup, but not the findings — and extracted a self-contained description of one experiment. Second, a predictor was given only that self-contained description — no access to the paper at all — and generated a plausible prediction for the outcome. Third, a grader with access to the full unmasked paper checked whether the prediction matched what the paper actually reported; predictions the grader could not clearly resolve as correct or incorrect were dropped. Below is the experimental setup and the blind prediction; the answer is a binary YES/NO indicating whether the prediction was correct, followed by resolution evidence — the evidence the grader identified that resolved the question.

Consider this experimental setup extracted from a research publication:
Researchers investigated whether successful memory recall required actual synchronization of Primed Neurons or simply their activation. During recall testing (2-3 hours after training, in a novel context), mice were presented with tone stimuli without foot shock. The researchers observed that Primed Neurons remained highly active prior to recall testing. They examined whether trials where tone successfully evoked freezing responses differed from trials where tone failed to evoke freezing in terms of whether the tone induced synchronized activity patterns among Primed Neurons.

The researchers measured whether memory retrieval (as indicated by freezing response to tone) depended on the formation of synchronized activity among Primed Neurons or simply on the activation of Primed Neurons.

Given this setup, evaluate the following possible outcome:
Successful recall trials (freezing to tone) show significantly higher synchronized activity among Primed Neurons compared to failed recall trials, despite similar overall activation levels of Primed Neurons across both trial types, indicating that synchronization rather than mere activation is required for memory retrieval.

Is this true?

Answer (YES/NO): YES